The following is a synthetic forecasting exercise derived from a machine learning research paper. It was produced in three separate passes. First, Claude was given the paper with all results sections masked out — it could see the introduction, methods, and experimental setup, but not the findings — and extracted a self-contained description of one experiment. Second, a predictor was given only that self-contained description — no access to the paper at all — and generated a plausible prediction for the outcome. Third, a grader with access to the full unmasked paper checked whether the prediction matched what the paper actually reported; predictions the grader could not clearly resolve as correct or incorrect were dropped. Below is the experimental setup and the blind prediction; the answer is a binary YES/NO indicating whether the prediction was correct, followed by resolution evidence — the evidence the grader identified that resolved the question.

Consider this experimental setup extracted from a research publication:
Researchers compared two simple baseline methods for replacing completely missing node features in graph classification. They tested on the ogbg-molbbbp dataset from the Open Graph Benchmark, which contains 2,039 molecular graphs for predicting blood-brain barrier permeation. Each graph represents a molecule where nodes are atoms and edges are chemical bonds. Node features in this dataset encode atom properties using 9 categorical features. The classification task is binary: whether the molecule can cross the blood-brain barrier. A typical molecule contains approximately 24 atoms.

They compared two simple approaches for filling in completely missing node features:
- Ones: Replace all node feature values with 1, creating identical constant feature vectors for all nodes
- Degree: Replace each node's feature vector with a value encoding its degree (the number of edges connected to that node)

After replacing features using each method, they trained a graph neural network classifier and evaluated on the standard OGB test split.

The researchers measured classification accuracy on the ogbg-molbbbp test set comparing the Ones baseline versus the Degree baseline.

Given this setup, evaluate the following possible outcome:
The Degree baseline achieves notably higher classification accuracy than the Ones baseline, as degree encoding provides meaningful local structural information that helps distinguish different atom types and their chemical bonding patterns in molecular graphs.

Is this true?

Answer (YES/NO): NO